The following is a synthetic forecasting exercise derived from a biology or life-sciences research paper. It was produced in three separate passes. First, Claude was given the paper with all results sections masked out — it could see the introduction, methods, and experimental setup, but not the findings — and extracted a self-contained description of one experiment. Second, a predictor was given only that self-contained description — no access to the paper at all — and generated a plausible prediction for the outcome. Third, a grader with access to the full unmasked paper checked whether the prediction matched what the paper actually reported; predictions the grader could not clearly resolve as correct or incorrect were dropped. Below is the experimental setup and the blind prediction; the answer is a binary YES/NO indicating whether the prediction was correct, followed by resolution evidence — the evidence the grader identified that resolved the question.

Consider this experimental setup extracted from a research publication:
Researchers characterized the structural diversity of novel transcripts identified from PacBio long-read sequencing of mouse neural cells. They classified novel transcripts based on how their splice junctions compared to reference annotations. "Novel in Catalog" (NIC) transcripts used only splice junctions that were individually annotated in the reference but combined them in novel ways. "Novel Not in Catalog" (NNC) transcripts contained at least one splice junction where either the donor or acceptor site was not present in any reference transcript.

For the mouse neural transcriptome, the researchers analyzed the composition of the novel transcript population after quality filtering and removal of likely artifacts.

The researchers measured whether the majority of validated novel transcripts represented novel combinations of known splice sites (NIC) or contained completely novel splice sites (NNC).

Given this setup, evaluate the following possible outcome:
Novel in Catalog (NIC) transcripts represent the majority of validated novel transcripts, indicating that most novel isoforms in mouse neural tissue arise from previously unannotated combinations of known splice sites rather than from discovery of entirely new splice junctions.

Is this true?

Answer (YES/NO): YES